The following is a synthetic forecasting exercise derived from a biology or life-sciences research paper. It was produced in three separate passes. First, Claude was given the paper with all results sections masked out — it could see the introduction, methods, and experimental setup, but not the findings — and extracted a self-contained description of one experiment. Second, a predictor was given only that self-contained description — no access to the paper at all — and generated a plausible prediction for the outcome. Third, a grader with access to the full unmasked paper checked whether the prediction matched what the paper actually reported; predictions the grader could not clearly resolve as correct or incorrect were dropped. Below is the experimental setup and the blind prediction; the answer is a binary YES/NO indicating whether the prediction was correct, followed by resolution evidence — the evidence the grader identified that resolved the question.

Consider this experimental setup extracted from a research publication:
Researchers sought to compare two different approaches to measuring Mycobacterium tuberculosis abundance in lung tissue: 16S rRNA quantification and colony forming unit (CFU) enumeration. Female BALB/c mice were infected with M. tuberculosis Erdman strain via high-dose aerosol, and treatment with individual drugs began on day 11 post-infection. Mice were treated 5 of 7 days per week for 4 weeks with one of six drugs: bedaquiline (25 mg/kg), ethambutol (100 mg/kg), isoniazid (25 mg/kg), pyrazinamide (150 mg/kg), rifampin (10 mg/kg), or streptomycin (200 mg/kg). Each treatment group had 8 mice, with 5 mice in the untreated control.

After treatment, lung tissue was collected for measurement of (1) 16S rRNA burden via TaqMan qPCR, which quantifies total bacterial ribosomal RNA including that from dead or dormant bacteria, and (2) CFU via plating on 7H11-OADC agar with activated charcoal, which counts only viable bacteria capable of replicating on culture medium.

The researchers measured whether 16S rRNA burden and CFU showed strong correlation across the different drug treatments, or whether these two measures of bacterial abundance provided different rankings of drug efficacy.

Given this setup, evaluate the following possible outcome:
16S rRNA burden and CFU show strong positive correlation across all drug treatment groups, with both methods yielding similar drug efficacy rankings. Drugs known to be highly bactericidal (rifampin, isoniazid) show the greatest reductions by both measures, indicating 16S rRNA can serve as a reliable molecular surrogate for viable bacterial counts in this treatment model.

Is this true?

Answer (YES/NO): NO